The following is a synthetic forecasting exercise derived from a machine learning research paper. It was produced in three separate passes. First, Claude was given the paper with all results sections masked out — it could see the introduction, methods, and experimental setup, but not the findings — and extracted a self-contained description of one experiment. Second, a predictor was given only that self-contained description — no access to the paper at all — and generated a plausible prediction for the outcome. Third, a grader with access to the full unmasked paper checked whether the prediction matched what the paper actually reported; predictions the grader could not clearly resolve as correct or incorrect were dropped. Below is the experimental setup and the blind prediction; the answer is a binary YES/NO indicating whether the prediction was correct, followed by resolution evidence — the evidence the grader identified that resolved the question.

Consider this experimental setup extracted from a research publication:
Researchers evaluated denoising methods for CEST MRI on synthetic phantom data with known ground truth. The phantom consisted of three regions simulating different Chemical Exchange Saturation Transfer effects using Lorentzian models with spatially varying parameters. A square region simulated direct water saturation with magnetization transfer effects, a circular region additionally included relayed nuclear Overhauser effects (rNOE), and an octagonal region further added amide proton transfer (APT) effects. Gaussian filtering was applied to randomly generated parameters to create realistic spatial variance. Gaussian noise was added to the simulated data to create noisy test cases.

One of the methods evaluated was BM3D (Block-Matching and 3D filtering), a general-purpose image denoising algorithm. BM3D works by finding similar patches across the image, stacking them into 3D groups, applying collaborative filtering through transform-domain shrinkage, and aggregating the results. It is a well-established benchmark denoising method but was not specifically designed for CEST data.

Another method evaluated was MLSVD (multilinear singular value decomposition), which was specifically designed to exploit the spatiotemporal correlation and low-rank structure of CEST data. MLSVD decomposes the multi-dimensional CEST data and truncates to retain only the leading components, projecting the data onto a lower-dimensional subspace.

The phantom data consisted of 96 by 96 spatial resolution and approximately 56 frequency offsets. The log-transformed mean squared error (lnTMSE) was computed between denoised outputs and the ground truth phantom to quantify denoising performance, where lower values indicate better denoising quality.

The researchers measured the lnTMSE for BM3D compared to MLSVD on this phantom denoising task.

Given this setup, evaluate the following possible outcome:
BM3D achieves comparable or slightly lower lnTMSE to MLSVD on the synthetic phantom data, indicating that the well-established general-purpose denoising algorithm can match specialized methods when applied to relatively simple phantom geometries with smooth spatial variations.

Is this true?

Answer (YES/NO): NO